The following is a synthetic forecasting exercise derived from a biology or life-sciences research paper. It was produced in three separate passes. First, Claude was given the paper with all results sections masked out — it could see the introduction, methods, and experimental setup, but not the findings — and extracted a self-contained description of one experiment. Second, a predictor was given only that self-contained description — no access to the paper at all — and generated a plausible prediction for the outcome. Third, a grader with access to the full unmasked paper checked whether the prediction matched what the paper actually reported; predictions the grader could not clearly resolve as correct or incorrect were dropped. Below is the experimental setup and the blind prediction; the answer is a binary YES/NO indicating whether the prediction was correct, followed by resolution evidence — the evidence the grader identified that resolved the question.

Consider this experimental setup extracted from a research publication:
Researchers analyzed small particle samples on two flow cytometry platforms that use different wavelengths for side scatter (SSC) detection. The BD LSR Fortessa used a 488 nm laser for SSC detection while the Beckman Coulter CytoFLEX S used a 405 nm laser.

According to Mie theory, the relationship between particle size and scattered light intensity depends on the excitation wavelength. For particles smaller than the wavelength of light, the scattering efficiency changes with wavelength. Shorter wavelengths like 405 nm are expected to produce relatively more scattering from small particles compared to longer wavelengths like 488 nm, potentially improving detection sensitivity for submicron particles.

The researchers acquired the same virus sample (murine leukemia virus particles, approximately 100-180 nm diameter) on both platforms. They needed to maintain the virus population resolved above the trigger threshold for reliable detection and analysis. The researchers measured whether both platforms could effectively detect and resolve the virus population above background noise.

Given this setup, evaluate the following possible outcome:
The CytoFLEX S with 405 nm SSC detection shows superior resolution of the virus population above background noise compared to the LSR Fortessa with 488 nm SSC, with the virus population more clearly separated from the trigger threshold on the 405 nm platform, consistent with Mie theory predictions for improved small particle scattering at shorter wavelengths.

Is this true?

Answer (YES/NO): YES